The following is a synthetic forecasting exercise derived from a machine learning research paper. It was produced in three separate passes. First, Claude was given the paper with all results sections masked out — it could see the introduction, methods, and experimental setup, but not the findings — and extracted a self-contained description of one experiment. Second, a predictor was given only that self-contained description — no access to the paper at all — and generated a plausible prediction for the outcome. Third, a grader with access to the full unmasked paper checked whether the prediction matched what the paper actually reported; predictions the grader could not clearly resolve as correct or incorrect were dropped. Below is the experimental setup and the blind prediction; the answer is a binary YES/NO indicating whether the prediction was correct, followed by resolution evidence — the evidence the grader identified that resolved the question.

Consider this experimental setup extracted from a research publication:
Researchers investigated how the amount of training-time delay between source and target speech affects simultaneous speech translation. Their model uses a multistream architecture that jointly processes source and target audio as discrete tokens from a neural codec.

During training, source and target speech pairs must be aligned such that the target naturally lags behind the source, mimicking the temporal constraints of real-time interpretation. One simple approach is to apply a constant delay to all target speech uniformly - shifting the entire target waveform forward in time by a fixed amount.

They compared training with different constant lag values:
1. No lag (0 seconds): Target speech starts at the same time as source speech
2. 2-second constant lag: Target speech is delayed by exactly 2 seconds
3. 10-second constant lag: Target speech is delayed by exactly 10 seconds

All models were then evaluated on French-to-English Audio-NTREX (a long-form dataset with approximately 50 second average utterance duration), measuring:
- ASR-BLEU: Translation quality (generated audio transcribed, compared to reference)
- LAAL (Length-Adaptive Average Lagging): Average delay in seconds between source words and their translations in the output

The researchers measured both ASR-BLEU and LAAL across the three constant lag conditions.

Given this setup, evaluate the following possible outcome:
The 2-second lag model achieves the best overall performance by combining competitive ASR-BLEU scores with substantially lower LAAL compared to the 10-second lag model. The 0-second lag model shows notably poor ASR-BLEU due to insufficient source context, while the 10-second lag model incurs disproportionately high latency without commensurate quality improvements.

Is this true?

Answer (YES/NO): NO